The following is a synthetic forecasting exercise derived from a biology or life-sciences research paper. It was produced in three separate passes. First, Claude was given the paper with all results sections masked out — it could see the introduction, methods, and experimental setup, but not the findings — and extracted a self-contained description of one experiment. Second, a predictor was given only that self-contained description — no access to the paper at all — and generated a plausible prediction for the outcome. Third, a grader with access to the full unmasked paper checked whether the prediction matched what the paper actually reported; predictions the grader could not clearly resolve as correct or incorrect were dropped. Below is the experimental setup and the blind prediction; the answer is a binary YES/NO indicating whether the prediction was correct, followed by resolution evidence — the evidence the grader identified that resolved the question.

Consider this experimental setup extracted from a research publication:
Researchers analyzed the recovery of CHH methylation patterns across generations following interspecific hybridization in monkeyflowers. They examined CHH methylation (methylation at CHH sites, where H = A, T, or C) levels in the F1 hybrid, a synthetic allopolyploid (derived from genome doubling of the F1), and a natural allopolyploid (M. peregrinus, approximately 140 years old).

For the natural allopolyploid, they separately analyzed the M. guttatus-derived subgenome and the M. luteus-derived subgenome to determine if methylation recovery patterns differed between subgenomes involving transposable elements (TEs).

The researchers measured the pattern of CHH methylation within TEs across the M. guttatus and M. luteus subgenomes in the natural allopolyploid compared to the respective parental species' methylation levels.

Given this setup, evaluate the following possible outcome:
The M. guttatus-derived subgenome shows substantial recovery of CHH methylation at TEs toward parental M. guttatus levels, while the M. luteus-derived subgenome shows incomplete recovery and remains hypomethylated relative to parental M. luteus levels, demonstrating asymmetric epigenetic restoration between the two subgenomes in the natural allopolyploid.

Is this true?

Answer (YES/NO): YES